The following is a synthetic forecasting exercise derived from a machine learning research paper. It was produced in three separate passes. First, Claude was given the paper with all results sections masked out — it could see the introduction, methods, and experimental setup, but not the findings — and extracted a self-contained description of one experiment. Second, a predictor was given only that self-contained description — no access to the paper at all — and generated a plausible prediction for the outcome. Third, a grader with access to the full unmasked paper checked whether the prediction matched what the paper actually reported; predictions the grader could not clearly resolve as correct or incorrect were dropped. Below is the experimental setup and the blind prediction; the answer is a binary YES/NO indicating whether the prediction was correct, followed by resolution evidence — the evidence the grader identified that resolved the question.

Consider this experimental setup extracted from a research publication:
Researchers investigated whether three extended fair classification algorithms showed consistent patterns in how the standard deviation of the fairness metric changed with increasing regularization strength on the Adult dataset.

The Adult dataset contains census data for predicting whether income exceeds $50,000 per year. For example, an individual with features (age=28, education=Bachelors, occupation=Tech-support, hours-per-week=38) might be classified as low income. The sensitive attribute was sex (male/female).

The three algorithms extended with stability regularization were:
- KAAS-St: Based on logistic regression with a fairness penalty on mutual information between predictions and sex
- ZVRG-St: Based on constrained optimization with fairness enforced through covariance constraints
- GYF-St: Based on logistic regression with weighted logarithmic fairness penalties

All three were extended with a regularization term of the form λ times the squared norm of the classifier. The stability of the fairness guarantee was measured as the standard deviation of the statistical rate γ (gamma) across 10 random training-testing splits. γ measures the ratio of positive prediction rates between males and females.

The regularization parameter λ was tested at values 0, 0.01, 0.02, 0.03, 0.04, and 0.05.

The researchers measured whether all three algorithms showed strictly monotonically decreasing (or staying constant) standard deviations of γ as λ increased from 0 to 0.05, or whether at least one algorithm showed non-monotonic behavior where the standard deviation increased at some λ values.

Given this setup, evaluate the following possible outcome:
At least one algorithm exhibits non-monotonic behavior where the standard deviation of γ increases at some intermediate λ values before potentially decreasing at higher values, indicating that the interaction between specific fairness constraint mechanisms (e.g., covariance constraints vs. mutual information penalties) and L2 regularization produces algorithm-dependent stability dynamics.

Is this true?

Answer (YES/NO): YES